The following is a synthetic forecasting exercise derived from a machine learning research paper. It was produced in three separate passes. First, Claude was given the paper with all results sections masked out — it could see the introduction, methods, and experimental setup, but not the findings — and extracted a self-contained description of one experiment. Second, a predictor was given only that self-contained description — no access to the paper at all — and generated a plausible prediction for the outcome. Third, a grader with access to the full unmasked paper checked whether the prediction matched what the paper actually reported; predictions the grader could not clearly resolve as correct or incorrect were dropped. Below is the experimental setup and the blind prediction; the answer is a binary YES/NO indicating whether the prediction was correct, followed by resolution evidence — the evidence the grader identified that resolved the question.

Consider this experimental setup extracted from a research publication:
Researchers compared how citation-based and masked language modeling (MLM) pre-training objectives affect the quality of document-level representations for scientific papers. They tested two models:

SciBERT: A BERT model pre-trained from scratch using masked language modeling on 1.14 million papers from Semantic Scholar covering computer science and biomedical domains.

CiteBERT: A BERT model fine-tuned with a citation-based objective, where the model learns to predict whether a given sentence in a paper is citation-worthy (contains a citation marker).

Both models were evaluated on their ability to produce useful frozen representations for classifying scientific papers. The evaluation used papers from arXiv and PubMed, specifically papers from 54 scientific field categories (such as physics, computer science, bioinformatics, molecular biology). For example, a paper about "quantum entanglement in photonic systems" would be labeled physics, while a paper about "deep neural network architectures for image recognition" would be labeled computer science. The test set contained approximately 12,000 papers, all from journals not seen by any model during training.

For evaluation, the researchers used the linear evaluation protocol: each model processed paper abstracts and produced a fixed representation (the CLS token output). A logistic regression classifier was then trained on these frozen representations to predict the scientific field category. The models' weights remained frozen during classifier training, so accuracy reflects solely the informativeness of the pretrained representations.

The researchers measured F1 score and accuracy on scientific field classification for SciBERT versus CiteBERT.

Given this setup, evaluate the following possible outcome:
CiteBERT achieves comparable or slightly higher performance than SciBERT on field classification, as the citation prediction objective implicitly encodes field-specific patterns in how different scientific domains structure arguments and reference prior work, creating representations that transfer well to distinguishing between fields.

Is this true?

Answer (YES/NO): NO